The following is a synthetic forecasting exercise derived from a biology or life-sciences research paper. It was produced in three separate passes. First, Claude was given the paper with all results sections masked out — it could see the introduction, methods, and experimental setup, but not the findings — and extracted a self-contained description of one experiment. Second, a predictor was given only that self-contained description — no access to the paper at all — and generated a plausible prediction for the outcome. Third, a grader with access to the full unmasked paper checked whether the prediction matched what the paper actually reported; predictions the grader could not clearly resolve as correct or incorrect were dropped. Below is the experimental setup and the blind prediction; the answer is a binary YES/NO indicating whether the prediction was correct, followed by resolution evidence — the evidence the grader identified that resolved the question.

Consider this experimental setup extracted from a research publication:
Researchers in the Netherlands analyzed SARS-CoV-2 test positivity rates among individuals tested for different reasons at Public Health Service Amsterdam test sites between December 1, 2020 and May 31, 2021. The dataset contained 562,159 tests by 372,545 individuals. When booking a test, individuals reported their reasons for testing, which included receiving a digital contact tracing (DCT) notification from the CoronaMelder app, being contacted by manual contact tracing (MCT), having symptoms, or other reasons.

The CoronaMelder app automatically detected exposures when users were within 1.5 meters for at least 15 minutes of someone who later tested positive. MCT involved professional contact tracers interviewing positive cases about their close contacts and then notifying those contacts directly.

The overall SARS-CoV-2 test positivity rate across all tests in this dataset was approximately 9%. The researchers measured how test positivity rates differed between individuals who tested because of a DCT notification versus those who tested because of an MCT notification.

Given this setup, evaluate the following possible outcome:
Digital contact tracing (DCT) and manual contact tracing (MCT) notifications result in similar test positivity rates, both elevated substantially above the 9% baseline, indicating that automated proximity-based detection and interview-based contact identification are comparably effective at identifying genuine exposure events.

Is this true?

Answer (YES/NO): NO